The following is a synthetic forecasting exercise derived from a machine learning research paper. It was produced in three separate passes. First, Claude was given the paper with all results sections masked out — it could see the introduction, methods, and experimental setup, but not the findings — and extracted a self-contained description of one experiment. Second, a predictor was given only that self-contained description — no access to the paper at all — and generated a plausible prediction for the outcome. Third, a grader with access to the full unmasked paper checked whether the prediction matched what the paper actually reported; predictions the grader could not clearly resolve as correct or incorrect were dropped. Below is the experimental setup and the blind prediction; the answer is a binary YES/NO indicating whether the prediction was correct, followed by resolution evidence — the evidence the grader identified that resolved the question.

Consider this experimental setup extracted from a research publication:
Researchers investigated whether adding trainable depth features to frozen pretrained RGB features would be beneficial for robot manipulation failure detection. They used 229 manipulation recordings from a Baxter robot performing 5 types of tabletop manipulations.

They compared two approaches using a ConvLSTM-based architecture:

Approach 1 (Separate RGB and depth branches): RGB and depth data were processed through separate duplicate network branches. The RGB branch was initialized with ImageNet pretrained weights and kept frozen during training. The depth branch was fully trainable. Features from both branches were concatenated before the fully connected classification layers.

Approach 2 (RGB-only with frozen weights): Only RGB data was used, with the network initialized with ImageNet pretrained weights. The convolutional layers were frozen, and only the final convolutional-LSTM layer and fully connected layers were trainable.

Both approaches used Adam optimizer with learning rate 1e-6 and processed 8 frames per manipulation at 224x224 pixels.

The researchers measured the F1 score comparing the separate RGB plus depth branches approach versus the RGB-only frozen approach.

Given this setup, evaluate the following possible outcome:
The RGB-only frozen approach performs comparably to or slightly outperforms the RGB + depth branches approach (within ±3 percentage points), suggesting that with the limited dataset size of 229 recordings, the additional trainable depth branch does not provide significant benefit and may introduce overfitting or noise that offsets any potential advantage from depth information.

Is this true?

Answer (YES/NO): NO